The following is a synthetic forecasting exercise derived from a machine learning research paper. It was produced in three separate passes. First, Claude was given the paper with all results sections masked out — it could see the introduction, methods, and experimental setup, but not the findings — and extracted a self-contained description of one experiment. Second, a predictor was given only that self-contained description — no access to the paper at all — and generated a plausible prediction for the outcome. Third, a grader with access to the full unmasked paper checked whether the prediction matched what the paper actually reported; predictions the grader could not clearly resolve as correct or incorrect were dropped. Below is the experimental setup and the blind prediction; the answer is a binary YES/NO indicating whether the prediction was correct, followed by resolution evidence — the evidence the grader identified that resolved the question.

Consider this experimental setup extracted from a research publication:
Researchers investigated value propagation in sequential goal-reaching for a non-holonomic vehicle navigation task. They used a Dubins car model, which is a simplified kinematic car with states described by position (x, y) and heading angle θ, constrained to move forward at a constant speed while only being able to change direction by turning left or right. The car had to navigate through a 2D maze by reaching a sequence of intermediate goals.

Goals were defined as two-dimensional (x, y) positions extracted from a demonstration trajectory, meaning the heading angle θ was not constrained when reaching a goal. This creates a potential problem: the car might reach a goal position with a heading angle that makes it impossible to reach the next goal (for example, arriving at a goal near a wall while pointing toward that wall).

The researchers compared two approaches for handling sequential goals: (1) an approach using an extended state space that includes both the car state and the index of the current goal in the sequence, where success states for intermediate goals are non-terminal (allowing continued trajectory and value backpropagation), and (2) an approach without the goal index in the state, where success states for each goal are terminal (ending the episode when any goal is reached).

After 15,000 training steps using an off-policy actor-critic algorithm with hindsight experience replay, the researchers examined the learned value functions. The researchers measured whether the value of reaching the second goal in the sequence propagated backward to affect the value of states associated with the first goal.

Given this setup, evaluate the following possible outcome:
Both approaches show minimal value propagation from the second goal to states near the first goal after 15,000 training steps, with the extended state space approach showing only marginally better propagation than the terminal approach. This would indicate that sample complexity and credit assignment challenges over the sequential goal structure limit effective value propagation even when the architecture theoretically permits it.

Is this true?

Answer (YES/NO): NO